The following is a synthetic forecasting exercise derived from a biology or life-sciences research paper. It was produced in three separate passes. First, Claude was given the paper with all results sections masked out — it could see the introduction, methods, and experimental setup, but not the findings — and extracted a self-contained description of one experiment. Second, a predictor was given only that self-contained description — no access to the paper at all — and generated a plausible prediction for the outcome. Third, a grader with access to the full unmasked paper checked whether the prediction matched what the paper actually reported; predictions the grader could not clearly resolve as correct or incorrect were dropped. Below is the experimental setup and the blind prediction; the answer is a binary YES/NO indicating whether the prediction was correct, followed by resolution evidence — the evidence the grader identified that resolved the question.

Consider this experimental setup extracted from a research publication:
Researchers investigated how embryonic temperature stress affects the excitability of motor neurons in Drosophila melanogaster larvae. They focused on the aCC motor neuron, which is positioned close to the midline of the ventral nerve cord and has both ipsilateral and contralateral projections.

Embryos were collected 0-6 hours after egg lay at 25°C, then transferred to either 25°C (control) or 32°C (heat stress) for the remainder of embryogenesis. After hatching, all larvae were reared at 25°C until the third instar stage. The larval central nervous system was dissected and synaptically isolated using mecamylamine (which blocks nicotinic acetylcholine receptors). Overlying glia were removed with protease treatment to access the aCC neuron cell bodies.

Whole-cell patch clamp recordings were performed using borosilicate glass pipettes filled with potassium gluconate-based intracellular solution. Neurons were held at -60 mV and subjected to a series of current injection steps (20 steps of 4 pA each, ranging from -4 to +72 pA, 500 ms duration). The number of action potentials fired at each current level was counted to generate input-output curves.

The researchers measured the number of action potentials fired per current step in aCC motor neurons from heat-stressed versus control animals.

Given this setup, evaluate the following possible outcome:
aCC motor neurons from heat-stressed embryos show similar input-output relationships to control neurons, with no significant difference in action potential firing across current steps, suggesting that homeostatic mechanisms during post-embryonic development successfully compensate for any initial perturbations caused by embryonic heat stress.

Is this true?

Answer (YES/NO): NO